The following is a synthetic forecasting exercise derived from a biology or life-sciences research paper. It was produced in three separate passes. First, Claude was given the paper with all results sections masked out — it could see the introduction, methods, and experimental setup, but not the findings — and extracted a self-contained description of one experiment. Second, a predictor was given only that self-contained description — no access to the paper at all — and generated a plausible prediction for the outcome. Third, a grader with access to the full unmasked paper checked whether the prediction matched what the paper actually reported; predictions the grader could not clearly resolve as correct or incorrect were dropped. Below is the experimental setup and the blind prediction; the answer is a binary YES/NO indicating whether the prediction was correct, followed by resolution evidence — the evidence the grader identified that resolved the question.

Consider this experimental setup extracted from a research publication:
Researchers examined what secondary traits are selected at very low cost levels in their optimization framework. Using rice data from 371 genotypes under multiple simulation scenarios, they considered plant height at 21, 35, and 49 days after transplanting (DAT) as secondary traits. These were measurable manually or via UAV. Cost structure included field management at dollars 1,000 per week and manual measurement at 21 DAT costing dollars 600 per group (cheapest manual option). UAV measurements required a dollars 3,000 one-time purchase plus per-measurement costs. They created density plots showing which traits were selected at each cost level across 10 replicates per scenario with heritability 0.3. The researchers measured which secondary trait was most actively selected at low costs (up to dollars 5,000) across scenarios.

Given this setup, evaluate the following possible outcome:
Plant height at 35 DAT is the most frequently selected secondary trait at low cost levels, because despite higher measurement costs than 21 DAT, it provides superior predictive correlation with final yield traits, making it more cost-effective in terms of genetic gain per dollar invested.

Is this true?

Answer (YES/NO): NO